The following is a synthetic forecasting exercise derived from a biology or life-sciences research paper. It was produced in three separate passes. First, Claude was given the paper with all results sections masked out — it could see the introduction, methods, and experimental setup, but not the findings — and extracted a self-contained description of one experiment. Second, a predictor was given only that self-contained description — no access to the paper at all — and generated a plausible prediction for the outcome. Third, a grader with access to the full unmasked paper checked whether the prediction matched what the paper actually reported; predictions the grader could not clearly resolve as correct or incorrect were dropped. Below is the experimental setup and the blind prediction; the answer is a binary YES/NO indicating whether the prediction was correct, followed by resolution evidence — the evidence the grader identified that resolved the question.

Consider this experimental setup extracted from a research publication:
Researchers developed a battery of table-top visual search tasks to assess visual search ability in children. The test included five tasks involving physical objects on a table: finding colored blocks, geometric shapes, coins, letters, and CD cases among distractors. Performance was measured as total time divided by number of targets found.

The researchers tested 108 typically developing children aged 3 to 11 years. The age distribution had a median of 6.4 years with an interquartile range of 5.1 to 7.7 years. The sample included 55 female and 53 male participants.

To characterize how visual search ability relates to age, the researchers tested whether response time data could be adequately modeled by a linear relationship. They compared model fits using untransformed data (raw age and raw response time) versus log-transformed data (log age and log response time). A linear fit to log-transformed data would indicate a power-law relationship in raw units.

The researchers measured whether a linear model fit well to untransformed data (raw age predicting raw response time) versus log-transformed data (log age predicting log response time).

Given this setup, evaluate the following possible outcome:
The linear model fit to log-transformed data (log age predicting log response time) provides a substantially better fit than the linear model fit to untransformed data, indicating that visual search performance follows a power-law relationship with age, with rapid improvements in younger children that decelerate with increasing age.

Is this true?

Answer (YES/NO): YES